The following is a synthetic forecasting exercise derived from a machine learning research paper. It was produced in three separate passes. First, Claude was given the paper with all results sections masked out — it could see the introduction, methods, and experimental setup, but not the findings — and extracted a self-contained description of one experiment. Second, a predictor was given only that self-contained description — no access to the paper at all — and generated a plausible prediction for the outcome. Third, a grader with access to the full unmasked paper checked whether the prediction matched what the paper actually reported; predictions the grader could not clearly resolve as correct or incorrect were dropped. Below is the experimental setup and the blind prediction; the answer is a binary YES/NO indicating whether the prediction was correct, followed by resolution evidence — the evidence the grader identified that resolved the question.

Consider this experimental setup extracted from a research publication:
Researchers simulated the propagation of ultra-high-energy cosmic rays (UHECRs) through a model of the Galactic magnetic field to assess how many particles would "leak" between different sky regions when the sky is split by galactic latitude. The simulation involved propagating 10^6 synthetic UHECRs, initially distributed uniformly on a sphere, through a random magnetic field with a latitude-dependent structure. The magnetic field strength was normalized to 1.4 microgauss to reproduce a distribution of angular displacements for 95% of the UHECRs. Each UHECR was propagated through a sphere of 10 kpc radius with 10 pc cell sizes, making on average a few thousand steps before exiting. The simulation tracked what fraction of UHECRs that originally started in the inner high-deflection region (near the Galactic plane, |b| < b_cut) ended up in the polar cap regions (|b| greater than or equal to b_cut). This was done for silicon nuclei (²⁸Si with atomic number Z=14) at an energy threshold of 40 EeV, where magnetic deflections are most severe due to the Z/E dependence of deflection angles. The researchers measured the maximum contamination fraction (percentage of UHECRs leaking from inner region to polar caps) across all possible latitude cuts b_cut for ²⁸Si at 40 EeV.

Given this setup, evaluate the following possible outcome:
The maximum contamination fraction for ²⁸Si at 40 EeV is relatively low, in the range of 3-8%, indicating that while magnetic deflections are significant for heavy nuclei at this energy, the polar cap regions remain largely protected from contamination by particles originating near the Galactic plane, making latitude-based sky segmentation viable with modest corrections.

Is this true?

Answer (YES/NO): NO